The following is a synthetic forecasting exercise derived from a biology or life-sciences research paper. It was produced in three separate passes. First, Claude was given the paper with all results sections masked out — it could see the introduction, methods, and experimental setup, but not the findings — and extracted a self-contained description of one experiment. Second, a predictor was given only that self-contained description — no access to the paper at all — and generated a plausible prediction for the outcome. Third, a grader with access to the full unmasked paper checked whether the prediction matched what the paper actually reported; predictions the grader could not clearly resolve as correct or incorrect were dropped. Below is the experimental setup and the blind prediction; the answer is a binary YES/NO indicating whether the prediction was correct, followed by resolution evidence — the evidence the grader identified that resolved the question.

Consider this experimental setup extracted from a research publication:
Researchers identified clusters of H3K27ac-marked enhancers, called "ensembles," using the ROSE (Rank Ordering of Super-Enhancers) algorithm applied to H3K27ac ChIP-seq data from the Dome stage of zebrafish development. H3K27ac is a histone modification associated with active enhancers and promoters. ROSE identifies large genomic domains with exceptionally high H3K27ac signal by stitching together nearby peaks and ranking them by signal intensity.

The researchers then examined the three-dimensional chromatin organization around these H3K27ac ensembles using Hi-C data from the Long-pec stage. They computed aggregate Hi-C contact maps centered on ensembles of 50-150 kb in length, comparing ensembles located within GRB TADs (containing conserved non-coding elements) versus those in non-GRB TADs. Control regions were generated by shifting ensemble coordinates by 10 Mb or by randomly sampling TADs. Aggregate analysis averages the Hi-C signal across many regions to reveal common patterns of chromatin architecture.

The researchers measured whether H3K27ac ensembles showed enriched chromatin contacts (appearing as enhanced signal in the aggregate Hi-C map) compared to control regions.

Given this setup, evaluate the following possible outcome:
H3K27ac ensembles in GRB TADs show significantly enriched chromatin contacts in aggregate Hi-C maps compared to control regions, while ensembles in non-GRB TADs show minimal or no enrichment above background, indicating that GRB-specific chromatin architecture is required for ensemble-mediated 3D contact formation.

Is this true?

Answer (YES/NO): NO